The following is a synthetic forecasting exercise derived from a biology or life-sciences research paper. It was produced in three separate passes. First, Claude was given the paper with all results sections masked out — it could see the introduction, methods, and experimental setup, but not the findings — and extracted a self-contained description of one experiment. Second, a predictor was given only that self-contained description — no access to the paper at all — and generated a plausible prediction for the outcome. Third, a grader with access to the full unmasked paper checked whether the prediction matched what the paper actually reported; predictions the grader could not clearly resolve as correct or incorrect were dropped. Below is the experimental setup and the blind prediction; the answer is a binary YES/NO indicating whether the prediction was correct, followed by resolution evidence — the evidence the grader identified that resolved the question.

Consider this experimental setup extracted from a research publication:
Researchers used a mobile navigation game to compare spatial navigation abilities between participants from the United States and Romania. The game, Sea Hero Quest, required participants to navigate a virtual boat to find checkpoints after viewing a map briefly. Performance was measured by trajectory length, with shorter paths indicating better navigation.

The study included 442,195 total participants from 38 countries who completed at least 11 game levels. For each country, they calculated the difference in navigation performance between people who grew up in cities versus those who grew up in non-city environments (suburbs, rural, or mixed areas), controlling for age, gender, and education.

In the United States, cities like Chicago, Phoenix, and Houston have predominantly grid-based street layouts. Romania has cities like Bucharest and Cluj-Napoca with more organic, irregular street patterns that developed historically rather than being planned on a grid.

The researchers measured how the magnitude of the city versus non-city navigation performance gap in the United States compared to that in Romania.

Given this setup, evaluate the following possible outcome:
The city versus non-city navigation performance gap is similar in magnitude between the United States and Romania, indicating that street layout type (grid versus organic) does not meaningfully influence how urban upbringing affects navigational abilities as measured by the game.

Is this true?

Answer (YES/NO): NO